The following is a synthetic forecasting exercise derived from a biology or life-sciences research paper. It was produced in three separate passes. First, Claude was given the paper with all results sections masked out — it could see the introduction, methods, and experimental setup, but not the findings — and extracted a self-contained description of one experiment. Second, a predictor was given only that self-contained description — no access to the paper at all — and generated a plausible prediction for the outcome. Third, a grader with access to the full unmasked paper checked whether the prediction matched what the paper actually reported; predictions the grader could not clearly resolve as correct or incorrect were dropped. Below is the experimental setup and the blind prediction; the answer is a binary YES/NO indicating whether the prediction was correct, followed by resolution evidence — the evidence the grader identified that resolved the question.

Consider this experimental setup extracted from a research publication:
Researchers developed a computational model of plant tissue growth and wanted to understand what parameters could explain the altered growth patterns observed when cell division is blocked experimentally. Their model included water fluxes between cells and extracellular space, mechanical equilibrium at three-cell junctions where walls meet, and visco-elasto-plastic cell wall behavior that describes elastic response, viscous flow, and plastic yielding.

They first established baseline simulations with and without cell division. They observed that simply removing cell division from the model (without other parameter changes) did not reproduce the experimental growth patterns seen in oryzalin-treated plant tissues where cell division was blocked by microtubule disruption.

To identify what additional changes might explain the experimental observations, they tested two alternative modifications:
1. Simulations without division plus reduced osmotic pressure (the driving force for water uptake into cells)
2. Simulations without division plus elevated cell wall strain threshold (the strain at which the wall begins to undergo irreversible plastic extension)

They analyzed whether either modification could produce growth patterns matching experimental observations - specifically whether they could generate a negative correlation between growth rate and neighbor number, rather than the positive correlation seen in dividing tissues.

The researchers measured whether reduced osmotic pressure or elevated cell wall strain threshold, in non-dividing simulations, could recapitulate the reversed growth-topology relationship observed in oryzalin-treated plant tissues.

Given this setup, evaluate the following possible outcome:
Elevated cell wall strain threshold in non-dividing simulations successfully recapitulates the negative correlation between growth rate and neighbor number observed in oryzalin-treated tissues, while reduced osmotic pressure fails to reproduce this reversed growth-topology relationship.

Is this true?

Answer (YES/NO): NO